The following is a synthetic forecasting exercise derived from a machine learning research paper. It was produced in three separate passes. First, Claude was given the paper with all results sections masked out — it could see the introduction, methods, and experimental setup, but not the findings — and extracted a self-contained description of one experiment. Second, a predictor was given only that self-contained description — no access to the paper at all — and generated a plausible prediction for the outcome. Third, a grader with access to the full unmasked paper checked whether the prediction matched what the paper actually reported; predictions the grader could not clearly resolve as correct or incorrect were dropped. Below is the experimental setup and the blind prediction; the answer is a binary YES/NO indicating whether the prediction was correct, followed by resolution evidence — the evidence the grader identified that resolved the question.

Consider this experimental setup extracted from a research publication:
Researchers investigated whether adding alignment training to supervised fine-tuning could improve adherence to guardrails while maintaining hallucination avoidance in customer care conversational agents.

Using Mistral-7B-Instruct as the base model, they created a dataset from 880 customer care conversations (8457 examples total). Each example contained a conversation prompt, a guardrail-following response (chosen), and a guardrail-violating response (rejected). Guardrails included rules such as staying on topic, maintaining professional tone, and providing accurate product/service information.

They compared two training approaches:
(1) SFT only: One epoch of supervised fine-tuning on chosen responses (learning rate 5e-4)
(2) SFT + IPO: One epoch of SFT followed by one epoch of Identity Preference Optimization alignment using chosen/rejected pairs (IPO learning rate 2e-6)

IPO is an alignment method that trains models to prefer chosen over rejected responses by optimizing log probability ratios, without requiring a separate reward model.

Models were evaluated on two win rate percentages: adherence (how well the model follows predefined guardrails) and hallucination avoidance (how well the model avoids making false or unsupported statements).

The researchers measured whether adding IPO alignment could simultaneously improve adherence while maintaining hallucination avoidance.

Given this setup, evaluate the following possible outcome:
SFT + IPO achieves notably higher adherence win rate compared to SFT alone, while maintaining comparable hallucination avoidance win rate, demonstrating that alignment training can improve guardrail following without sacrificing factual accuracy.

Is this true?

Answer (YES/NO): YES